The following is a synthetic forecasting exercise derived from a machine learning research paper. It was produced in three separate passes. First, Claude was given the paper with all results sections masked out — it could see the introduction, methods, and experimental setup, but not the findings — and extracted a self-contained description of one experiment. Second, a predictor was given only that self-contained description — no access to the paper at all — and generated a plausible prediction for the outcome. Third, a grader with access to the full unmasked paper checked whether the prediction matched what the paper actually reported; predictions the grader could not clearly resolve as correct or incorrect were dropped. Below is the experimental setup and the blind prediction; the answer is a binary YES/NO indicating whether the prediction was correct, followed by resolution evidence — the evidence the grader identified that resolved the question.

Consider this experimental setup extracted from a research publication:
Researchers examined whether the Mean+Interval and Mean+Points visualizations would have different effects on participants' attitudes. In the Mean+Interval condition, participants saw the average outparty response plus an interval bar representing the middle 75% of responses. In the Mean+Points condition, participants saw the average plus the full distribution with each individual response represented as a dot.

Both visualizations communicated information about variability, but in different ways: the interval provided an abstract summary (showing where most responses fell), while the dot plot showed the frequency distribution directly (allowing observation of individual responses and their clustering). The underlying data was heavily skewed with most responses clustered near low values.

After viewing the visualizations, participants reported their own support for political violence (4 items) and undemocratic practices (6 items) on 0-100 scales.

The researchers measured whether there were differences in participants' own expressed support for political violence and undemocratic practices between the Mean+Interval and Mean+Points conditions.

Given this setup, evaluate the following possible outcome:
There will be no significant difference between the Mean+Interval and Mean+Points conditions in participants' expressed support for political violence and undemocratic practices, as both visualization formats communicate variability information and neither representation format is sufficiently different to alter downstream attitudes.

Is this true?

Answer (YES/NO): NO